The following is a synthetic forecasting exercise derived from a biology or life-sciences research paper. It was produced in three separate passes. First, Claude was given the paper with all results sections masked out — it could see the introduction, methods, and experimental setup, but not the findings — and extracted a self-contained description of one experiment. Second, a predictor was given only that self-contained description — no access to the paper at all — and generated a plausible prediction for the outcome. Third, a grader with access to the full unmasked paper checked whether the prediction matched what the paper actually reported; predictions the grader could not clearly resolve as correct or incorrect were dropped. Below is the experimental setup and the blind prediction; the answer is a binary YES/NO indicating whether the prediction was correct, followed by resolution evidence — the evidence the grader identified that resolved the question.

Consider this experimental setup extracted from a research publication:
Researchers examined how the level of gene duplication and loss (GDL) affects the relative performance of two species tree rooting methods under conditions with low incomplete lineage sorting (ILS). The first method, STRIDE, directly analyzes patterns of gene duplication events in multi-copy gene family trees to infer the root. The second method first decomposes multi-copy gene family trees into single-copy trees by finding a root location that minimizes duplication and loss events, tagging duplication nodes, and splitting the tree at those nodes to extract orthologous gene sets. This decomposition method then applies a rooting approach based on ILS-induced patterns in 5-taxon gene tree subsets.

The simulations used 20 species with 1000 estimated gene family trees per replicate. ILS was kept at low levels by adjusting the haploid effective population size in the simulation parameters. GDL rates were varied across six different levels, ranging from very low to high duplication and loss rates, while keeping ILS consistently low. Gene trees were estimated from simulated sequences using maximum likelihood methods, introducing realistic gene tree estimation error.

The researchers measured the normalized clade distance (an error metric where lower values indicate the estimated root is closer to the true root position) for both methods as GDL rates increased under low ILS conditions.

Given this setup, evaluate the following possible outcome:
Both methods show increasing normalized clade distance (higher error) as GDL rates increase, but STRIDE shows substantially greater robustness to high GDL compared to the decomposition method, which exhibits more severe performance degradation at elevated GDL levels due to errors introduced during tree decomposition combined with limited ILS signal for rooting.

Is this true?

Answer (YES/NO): NO